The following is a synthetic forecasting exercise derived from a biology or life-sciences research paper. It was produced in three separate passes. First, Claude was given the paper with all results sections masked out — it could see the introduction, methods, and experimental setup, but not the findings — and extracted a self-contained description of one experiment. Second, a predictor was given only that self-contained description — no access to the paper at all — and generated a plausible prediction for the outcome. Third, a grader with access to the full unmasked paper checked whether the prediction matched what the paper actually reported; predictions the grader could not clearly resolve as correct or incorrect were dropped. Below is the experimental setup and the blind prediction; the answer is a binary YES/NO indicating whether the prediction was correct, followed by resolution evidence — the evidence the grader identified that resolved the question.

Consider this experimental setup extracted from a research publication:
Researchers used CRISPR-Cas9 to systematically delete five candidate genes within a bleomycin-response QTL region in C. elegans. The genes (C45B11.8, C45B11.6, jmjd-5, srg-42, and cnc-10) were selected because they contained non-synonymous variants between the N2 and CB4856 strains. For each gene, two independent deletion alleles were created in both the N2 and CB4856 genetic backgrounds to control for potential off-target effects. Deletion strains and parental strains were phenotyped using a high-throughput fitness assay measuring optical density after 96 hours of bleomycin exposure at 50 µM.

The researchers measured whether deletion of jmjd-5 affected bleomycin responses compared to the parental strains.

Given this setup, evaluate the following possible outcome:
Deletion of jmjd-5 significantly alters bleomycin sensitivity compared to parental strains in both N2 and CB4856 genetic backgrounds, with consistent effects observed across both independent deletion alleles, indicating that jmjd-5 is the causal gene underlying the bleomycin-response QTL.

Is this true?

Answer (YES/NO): NO